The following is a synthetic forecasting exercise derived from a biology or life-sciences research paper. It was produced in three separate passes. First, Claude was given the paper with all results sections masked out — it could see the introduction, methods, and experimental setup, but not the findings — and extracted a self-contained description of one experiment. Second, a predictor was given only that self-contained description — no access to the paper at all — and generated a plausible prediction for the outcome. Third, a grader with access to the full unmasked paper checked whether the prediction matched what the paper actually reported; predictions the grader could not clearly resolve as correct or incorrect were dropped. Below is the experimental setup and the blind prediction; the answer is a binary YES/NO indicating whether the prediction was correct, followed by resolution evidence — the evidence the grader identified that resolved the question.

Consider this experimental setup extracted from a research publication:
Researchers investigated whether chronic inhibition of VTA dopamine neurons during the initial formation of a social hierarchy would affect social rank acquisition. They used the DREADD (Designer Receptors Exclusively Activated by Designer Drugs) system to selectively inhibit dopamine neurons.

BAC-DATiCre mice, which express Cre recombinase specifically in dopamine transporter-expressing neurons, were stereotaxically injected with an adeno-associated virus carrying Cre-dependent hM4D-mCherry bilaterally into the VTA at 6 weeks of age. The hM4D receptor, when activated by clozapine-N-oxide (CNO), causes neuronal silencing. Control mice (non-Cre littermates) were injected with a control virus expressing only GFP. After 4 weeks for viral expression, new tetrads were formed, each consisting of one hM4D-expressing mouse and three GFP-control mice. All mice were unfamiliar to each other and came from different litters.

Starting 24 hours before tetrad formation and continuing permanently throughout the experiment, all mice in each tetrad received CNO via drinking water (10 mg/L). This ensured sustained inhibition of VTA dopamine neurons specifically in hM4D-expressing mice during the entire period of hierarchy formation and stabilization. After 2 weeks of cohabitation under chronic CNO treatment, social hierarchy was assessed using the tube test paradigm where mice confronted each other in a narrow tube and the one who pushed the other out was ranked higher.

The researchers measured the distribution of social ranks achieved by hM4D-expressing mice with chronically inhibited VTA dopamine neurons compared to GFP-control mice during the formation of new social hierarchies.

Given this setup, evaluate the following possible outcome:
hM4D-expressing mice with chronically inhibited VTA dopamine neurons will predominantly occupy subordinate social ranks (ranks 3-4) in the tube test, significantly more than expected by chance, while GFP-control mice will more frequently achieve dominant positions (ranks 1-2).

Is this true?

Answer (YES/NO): NO